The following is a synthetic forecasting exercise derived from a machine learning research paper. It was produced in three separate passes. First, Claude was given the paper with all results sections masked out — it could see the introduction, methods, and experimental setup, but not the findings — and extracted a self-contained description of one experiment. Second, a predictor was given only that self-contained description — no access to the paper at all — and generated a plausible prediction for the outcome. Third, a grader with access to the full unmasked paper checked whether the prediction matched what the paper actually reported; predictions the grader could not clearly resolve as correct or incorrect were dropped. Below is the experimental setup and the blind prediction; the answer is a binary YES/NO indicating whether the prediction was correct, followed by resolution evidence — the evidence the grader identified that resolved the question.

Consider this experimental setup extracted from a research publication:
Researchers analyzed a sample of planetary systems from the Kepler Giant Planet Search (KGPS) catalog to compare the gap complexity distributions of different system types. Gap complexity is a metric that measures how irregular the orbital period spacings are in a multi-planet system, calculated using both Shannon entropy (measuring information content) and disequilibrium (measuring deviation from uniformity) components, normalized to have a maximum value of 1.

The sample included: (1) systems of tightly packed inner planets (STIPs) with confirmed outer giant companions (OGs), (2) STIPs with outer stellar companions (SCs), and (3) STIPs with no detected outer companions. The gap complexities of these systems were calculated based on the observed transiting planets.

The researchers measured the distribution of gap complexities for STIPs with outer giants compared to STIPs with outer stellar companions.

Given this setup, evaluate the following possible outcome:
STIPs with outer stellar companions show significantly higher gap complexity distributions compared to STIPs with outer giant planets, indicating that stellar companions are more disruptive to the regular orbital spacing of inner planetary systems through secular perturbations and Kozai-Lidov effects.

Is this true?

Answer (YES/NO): NO